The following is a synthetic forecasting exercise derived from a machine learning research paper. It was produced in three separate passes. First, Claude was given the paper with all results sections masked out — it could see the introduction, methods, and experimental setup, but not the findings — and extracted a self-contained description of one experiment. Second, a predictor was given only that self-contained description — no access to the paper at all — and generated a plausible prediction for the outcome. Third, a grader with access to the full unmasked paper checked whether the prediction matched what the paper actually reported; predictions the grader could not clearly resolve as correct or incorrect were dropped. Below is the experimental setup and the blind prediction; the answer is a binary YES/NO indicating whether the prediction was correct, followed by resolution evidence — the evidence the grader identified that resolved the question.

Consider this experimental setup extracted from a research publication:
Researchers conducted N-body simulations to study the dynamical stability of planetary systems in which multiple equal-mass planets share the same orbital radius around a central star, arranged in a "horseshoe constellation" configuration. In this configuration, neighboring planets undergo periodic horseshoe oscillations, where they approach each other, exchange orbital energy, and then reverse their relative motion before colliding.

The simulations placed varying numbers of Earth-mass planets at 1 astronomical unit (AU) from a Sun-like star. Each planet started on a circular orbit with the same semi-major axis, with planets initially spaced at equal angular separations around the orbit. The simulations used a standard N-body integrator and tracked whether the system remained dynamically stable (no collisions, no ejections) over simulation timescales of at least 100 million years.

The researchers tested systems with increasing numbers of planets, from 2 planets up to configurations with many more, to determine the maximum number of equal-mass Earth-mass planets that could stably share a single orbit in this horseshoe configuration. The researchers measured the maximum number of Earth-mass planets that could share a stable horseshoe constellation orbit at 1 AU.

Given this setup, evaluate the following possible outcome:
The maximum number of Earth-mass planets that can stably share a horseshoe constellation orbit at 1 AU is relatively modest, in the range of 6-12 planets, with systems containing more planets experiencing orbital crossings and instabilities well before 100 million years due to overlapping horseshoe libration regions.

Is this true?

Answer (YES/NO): NO